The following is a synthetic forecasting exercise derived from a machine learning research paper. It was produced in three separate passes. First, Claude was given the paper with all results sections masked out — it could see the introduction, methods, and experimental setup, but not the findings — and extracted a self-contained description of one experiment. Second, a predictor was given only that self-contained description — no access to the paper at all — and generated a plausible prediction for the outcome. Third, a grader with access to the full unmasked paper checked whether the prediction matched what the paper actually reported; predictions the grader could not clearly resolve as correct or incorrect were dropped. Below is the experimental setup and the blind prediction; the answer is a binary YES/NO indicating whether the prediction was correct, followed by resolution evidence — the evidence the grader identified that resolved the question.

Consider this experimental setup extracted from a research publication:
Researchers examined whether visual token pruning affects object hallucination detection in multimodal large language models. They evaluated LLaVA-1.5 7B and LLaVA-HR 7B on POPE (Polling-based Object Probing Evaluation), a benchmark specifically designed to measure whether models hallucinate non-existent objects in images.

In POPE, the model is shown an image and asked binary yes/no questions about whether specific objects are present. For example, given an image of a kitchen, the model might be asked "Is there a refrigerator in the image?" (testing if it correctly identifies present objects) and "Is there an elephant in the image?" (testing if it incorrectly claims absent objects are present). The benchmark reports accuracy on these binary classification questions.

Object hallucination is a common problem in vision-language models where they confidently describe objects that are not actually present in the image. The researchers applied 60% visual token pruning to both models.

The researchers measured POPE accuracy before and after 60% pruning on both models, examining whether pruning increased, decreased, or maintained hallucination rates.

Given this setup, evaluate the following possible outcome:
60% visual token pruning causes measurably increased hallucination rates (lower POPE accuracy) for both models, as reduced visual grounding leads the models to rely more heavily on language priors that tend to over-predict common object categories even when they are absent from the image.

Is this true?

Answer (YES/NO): NO